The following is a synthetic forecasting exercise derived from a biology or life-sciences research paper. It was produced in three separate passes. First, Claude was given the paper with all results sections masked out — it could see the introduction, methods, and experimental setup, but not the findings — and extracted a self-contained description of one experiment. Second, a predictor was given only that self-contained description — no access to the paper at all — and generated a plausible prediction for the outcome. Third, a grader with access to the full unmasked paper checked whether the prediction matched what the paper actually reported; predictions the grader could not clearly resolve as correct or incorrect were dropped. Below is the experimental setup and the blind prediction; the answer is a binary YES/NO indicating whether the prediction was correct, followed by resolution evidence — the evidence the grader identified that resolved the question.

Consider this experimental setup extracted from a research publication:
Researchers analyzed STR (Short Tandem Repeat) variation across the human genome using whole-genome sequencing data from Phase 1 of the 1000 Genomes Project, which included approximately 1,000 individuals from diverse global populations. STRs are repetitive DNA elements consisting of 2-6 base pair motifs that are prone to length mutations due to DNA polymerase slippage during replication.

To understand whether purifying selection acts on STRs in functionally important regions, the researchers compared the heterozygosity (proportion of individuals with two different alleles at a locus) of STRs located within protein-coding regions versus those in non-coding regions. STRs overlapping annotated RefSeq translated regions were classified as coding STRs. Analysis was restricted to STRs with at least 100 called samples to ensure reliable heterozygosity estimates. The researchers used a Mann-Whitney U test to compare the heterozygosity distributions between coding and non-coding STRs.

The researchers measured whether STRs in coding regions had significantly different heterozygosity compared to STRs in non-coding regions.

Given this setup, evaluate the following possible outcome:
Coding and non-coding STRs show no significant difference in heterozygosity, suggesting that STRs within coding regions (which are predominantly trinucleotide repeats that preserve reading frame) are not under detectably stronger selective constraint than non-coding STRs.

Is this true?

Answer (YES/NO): NO